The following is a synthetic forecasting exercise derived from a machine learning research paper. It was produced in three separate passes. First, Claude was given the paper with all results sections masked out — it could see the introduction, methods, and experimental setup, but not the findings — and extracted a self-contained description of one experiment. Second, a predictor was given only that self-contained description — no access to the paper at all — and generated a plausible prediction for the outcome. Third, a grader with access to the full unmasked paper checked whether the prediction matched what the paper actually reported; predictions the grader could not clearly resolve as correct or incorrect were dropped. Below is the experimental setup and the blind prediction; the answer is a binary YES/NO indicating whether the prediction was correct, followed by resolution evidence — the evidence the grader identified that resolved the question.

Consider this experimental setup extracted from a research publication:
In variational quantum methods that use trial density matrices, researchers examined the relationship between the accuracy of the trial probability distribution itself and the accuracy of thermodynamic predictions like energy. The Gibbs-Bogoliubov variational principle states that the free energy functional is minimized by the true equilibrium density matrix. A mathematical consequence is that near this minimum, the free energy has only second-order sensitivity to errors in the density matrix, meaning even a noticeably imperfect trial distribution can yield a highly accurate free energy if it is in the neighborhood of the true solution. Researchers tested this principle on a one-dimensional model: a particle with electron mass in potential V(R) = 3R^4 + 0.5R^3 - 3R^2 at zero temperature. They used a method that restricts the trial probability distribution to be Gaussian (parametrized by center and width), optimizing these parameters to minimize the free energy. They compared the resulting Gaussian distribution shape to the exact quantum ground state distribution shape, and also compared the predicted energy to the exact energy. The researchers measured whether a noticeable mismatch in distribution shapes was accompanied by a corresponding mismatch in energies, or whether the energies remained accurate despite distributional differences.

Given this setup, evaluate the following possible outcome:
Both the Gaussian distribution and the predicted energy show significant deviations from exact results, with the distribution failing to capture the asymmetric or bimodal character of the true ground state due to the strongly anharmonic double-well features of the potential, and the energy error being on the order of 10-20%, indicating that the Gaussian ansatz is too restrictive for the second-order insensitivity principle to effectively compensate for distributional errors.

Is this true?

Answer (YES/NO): NO